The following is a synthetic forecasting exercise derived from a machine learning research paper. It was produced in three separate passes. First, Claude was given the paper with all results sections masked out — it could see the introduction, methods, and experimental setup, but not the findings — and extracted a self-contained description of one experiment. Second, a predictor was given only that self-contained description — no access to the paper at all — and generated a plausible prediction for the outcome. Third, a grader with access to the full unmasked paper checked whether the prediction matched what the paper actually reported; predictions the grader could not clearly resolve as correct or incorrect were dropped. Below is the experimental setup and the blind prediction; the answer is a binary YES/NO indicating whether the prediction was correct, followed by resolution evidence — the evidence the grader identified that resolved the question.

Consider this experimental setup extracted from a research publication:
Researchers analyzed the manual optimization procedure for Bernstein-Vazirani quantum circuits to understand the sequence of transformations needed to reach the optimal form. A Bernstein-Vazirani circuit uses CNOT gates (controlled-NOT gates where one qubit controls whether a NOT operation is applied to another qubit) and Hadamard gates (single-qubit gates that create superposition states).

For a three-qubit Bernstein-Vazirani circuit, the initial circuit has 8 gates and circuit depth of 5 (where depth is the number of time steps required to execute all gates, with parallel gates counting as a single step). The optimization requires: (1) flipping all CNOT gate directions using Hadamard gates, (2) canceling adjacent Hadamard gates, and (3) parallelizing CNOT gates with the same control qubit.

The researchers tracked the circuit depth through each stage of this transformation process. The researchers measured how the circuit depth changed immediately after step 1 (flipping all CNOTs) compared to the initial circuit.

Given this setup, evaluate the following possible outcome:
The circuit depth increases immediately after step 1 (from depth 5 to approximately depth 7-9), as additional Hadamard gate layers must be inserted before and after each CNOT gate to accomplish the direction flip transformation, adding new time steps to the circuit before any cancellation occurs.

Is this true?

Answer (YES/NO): YES